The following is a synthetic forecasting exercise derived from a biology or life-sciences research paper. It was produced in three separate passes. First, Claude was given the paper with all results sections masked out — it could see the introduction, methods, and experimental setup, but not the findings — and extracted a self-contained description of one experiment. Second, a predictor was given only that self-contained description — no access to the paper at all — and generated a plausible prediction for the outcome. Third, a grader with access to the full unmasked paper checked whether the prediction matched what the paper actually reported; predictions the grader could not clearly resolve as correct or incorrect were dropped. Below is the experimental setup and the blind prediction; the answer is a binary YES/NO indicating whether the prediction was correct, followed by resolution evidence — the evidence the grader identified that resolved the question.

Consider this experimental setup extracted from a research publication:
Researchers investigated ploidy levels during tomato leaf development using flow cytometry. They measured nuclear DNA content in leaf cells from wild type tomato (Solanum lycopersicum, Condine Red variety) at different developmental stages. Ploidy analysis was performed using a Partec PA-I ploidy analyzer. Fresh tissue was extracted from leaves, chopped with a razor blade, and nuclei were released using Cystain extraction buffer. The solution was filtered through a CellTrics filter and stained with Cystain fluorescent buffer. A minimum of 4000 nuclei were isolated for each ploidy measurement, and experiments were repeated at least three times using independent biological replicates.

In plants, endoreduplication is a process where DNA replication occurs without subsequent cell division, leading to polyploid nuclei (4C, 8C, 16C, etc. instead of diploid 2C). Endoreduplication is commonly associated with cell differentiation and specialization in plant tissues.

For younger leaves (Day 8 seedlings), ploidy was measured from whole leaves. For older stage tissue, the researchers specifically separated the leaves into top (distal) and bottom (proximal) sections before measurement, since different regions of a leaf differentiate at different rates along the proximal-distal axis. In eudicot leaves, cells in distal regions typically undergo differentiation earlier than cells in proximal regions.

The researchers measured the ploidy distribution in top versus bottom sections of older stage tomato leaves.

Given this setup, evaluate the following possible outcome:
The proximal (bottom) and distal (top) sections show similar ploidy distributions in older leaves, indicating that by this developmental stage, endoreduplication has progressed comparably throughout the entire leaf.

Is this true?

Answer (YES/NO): NO